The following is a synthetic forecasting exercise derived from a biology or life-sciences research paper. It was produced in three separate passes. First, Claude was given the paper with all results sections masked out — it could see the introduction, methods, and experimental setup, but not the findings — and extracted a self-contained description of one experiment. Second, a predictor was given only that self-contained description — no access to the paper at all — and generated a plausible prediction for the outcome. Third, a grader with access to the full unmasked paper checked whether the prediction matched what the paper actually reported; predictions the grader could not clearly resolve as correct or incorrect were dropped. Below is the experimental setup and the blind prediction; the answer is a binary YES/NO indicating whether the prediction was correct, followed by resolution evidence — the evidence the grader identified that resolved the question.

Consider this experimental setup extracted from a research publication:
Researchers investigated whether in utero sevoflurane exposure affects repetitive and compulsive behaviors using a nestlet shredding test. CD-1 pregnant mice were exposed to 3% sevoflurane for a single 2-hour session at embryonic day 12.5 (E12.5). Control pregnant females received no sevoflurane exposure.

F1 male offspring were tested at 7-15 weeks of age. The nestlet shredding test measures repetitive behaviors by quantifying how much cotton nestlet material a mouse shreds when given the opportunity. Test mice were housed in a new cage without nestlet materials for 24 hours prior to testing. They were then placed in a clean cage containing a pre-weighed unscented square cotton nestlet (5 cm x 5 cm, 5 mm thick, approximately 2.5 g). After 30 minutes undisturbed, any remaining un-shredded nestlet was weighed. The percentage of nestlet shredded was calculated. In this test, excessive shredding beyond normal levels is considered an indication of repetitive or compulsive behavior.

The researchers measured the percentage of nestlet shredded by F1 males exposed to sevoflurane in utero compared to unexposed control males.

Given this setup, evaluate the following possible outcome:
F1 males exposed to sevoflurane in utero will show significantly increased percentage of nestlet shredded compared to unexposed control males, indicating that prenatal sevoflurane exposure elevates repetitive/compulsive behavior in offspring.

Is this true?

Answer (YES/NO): YES